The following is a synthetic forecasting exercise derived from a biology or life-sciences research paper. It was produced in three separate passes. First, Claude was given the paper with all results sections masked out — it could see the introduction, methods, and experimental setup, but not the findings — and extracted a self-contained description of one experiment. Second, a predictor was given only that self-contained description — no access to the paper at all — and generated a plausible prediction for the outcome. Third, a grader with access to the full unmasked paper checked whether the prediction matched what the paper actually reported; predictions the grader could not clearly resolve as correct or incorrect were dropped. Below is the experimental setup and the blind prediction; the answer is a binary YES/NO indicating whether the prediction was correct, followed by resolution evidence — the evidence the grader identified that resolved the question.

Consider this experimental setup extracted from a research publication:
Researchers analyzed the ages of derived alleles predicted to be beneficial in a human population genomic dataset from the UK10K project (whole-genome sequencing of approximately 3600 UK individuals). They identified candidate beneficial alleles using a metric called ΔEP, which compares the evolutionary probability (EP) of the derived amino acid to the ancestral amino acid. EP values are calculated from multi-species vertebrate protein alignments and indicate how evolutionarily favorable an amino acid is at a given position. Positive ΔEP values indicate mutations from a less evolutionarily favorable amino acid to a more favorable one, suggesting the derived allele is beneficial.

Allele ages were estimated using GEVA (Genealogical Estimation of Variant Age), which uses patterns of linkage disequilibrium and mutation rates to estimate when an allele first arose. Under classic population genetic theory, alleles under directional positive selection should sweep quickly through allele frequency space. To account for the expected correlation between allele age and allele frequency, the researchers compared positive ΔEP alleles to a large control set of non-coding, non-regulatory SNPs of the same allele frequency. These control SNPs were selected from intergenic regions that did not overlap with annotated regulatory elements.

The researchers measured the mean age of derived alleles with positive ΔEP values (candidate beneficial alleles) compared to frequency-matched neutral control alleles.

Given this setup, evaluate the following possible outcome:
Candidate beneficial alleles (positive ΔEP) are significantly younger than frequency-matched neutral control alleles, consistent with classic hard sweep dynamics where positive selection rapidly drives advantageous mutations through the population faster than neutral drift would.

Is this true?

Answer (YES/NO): NO